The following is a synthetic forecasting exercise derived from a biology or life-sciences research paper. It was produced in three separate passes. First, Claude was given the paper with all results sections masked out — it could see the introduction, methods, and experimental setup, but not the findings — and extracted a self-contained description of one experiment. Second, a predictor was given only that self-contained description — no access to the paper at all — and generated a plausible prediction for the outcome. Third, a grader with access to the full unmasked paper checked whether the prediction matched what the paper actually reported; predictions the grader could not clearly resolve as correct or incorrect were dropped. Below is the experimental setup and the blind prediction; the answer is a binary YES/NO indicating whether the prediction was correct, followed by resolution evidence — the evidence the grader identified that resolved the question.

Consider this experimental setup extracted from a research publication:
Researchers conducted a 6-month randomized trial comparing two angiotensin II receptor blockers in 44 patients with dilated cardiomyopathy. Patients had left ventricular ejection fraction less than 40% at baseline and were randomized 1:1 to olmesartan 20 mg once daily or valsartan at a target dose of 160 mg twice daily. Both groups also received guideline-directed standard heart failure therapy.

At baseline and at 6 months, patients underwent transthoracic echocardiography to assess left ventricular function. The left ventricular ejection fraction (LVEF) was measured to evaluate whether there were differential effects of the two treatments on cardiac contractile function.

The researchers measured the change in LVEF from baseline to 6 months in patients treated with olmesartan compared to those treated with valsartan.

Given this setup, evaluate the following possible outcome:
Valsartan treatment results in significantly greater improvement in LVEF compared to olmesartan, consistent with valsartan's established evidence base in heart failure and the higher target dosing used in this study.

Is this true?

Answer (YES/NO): NO